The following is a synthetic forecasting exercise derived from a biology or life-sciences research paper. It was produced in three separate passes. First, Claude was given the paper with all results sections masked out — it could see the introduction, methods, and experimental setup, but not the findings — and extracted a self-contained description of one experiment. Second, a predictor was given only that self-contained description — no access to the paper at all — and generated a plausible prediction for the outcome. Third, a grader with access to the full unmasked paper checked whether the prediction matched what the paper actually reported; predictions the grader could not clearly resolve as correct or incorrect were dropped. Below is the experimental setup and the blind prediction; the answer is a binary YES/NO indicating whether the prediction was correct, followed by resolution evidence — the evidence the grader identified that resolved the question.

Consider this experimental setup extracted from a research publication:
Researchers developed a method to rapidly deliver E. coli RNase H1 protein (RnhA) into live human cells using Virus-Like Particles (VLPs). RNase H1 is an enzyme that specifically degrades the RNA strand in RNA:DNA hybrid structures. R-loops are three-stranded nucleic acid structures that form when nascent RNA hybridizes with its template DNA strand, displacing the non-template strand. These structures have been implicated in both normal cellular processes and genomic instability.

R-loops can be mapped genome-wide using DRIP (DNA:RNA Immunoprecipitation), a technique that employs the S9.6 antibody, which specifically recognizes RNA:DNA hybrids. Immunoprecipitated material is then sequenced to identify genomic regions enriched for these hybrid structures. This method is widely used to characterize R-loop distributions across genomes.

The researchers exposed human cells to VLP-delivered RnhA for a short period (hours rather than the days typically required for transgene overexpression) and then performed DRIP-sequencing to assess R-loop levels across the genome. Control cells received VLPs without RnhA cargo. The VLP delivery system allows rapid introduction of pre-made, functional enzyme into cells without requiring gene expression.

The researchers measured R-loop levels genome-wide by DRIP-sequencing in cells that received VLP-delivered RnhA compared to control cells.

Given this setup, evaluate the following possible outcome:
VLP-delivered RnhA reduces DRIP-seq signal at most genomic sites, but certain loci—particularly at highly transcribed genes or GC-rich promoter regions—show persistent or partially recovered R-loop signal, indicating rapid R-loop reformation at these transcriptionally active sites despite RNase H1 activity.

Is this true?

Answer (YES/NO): NO